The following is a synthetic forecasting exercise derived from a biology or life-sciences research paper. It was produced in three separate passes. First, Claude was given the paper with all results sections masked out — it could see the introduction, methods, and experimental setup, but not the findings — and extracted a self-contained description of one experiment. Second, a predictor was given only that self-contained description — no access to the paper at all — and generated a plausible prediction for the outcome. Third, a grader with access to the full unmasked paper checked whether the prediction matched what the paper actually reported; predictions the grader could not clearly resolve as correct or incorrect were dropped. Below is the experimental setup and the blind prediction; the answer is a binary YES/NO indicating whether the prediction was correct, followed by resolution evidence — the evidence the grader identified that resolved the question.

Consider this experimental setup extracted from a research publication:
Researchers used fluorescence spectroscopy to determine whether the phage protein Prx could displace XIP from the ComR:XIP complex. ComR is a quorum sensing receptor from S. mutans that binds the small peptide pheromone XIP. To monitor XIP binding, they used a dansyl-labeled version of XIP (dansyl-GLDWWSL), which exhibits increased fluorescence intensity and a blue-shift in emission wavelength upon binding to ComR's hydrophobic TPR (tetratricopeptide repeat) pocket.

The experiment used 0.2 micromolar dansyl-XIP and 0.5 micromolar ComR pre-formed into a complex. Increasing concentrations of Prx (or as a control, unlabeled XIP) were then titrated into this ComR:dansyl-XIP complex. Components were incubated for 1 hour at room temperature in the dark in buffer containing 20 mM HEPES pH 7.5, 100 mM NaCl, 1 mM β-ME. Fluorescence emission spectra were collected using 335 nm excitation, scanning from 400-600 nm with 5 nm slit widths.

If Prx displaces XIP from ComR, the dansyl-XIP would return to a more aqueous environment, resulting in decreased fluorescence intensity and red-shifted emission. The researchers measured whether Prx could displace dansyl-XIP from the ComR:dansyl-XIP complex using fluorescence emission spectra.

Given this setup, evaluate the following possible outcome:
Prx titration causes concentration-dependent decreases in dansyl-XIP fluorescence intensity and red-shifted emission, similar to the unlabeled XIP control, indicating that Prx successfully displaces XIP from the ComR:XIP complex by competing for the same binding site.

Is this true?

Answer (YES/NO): NO